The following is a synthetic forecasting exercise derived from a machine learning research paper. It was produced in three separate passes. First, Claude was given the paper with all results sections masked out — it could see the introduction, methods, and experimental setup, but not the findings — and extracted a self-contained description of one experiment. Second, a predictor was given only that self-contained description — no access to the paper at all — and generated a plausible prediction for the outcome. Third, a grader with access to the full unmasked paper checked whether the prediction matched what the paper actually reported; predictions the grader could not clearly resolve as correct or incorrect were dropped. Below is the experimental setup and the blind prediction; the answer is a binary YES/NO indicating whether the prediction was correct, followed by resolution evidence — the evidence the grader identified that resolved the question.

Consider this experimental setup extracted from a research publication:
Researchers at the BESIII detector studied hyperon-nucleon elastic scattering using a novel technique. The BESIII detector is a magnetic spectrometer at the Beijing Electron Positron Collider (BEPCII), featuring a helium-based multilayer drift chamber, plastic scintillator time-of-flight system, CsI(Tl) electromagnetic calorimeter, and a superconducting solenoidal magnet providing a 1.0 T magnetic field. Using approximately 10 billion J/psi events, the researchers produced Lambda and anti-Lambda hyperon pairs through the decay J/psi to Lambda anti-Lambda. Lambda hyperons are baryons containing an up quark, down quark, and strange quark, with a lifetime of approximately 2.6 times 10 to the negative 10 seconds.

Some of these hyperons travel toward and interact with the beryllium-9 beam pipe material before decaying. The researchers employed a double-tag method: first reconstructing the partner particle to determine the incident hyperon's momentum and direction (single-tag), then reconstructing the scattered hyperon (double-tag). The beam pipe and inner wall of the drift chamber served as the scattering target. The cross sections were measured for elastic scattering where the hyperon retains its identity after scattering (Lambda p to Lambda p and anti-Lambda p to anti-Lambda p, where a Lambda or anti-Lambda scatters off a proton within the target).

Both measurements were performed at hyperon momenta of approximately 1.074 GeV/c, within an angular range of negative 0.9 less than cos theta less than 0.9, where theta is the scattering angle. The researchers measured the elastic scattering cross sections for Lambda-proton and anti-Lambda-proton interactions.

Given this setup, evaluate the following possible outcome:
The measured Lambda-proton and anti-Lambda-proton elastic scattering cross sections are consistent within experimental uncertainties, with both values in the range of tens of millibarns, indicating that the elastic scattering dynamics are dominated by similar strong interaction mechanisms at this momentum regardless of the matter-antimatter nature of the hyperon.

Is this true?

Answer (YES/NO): NO